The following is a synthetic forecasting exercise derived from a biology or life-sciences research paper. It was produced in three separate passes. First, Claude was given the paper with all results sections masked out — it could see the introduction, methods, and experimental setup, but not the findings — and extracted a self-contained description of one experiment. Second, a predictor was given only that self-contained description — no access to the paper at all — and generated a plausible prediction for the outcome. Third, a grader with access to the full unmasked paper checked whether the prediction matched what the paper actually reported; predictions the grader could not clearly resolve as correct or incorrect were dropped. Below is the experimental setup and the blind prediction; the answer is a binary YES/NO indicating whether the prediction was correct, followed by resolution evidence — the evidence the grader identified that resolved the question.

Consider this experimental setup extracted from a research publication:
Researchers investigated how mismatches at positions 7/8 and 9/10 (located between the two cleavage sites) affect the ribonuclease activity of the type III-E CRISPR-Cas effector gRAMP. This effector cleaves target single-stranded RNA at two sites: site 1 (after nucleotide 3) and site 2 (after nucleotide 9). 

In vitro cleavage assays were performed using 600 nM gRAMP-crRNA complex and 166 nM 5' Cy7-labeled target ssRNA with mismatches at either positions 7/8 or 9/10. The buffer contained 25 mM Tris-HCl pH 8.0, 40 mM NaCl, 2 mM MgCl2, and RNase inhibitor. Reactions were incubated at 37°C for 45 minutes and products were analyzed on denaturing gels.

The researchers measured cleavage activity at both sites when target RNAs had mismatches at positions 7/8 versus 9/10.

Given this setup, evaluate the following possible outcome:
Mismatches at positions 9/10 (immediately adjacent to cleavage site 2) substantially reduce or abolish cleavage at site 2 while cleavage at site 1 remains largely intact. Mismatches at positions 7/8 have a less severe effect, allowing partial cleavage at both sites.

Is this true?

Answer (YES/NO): NO